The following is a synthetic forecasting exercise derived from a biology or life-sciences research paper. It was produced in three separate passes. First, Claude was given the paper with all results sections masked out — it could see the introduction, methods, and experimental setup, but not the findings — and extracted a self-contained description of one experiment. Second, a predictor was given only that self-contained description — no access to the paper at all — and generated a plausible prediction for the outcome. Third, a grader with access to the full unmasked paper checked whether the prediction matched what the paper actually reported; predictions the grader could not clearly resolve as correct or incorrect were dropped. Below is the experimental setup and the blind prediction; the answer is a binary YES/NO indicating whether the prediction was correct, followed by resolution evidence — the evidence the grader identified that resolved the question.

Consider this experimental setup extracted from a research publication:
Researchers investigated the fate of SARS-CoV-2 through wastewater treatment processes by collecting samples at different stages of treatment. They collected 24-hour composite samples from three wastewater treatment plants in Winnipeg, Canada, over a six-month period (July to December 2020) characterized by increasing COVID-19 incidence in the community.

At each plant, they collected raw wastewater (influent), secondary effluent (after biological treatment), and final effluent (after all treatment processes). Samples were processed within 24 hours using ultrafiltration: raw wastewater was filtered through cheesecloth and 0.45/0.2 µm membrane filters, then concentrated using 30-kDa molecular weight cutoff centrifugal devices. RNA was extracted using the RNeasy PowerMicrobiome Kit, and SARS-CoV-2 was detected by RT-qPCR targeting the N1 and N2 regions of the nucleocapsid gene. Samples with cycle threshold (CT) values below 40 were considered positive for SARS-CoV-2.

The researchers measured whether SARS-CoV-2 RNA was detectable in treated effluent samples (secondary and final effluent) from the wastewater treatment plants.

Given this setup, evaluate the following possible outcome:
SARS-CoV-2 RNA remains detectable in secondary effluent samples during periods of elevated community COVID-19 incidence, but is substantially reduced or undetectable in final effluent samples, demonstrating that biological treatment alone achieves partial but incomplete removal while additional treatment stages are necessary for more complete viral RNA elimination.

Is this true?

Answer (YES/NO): NO